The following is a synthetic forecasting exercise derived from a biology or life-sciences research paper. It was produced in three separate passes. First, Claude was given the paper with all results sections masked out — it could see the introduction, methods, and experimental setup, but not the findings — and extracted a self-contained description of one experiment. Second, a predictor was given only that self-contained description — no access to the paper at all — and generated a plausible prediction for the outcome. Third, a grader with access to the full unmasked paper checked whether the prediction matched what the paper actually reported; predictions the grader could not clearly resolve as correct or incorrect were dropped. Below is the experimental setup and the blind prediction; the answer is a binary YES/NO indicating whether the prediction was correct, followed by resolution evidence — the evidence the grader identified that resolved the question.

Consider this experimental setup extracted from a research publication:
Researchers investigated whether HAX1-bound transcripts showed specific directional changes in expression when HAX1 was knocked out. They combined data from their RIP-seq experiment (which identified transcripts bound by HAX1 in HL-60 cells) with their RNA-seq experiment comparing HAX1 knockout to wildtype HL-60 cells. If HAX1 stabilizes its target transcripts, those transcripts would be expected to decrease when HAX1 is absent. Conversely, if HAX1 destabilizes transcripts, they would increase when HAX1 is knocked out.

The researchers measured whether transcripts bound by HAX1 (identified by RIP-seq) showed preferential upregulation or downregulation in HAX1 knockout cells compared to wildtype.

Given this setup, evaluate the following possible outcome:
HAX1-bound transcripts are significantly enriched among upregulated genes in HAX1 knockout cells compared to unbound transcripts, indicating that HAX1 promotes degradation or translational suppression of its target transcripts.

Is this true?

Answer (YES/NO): NO